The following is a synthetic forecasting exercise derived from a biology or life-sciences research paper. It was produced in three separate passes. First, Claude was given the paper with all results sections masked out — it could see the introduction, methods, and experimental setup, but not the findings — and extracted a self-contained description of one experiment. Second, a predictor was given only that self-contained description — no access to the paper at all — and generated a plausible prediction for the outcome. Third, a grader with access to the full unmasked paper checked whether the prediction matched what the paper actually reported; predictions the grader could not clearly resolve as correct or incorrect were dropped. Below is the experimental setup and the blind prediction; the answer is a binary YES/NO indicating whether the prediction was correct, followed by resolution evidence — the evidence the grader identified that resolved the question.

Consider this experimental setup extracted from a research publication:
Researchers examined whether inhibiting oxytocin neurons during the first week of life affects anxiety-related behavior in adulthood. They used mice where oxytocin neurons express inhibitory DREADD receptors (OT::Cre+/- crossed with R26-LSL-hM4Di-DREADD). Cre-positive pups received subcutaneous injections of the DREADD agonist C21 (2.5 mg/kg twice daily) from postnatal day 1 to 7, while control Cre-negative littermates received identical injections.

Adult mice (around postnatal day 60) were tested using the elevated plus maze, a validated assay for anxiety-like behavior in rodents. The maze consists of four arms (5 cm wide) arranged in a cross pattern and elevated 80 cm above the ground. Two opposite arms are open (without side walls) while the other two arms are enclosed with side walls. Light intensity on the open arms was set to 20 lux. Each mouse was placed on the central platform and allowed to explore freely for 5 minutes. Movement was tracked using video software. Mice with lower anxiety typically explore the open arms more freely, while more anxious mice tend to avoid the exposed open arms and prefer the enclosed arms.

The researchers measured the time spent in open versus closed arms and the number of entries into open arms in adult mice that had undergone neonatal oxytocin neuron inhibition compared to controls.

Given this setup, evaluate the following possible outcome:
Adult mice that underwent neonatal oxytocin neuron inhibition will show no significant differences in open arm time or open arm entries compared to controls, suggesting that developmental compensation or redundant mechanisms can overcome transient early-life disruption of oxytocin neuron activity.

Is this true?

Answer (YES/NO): YES